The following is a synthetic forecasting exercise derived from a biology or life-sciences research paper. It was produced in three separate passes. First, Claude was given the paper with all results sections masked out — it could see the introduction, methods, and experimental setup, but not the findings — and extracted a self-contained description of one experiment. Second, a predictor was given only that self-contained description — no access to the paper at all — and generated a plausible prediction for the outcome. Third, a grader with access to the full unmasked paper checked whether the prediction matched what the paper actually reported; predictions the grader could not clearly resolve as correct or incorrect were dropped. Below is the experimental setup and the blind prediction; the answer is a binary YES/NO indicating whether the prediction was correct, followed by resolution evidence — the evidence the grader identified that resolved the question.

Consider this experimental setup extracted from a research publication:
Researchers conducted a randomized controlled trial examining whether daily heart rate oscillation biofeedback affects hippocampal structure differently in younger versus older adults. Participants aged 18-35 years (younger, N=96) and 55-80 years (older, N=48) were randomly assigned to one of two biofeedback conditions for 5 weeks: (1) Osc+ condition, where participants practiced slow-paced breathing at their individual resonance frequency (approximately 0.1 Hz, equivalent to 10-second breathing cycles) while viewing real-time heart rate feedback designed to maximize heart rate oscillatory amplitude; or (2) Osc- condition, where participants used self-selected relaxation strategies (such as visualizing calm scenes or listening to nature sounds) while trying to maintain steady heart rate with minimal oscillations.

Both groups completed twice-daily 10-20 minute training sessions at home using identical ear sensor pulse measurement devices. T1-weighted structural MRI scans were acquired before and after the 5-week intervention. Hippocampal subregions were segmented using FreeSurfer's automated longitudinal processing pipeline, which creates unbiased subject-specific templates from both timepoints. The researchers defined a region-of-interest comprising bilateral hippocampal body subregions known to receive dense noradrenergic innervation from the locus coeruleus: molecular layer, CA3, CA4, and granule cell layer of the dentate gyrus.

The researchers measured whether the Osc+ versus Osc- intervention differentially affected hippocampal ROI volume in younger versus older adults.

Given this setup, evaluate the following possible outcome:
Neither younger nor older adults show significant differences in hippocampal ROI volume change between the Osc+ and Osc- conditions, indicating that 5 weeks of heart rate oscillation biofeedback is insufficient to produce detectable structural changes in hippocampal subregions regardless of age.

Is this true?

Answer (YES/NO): NO